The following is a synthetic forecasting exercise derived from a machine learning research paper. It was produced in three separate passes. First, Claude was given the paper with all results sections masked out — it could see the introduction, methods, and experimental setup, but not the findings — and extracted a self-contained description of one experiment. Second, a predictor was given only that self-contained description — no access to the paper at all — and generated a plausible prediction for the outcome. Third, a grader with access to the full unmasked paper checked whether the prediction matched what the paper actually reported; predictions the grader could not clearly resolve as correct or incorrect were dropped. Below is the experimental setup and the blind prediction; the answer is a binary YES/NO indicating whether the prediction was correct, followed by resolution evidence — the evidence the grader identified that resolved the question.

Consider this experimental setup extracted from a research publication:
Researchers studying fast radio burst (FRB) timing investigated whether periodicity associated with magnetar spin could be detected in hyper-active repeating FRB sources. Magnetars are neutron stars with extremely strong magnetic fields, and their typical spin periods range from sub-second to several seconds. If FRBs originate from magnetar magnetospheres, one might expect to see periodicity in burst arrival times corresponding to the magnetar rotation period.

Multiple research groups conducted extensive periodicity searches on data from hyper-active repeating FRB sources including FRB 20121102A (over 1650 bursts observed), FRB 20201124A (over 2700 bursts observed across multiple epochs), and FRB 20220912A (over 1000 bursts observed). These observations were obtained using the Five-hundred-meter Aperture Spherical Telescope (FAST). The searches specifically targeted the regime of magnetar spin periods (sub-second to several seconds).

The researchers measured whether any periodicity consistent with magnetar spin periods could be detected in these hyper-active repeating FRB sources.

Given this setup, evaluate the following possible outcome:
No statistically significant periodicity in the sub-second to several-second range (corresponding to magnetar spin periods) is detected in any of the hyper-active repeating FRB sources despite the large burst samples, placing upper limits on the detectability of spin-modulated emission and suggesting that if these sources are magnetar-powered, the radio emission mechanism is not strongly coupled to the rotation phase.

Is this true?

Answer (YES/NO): NO